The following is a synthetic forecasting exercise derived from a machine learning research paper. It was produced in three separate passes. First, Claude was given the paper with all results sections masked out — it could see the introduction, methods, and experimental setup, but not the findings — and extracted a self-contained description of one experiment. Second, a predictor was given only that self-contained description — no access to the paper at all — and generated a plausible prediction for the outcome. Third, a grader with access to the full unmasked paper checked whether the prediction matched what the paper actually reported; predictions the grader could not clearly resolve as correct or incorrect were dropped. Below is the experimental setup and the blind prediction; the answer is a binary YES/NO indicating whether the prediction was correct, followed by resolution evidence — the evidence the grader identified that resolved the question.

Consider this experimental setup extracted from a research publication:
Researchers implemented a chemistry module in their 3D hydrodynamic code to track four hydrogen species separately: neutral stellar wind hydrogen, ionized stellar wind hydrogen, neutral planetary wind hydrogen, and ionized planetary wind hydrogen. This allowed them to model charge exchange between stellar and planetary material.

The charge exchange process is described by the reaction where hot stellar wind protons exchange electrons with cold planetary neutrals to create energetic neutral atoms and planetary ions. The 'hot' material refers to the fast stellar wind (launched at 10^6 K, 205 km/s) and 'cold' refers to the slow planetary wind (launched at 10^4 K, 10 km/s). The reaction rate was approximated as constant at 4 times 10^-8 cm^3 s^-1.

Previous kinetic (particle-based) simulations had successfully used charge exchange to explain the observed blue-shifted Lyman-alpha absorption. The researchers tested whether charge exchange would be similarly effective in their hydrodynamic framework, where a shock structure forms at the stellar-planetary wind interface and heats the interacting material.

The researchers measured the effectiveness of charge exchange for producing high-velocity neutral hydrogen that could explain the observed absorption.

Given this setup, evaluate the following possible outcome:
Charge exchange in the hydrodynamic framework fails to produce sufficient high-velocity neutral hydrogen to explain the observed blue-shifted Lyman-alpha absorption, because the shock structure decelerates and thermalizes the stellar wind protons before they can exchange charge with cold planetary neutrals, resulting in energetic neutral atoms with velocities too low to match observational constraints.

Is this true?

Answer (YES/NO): YES